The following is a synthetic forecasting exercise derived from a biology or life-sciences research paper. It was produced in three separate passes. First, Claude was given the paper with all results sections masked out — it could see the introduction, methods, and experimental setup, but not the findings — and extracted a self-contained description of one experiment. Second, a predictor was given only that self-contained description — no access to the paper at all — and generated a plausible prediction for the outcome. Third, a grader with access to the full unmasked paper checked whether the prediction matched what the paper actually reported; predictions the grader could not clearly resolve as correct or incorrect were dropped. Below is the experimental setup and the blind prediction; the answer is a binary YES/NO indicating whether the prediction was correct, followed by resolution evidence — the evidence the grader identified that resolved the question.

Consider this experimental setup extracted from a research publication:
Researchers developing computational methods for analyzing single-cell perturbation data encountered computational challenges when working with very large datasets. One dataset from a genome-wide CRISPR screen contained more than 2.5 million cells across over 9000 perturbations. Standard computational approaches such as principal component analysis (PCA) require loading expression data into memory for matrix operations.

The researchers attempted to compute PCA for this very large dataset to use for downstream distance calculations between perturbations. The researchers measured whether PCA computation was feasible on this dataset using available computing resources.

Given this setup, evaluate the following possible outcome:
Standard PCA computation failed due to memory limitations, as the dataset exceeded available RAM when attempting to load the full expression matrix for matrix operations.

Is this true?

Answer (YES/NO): YES